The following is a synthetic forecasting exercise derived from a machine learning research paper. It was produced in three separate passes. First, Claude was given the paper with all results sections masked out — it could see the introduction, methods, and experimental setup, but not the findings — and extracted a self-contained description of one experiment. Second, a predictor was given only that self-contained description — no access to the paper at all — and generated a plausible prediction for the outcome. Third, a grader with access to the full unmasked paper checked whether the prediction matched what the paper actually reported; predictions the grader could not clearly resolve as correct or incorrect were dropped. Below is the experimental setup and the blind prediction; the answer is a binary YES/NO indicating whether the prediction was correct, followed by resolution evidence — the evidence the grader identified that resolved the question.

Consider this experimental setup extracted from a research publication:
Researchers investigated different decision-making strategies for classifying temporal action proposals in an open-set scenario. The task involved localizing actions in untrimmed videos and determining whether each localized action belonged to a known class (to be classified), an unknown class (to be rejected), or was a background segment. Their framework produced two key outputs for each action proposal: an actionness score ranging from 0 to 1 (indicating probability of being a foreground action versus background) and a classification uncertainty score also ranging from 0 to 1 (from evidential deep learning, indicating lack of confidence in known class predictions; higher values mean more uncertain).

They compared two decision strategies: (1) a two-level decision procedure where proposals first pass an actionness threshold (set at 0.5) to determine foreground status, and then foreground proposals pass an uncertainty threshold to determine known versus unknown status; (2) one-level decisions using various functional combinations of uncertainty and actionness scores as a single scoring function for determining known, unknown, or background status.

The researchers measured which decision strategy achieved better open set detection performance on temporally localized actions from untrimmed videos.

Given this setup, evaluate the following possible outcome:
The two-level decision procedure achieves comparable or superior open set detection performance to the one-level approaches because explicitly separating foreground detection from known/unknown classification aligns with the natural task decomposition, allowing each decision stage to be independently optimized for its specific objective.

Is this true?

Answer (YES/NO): YES